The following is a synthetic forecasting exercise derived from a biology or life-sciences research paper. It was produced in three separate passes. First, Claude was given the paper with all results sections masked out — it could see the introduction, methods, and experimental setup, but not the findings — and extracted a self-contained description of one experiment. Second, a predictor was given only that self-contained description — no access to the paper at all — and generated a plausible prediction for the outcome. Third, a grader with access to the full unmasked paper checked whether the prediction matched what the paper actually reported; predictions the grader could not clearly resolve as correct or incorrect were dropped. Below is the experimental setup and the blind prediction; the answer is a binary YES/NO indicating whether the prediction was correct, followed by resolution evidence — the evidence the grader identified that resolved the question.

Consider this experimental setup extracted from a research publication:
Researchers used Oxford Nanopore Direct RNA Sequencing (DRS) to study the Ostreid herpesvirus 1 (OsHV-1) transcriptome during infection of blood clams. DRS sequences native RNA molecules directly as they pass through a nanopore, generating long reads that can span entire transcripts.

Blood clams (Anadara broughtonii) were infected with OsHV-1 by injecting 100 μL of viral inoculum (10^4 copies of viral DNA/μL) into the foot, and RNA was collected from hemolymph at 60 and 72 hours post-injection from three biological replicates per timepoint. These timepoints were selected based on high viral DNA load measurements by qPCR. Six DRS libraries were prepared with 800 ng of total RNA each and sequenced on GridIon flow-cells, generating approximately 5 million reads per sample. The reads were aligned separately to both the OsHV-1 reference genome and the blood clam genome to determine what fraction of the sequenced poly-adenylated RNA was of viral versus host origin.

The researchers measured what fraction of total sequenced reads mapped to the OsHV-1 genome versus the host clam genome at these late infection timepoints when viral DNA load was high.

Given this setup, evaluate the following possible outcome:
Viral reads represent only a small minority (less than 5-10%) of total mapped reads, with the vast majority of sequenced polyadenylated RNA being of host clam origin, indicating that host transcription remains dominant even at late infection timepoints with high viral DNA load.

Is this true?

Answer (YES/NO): YES